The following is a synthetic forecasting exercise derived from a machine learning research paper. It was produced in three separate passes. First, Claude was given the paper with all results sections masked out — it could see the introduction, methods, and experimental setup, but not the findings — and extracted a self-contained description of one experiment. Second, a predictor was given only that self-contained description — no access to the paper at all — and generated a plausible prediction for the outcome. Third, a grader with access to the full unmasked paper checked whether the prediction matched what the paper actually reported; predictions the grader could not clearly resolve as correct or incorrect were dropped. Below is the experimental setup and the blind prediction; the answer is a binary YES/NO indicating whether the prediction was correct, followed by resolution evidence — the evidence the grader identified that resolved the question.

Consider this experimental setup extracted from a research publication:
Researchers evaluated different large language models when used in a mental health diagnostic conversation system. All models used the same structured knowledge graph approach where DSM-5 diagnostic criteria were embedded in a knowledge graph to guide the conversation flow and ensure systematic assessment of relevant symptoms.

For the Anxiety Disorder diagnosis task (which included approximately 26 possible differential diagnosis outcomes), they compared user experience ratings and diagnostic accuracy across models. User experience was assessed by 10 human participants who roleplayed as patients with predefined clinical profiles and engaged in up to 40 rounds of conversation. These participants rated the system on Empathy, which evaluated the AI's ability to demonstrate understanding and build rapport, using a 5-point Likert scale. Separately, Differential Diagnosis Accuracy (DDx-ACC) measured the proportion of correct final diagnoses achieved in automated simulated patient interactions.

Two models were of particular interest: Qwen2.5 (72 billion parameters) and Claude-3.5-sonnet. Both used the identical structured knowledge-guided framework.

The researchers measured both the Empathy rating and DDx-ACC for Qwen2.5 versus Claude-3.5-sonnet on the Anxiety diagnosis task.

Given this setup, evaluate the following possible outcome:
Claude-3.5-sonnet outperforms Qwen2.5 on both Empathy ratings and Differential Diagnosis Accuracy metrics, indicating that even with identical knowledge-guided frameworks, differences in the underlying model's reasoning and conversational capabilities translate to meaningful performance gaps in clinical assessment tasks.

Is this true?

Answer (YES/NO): NO